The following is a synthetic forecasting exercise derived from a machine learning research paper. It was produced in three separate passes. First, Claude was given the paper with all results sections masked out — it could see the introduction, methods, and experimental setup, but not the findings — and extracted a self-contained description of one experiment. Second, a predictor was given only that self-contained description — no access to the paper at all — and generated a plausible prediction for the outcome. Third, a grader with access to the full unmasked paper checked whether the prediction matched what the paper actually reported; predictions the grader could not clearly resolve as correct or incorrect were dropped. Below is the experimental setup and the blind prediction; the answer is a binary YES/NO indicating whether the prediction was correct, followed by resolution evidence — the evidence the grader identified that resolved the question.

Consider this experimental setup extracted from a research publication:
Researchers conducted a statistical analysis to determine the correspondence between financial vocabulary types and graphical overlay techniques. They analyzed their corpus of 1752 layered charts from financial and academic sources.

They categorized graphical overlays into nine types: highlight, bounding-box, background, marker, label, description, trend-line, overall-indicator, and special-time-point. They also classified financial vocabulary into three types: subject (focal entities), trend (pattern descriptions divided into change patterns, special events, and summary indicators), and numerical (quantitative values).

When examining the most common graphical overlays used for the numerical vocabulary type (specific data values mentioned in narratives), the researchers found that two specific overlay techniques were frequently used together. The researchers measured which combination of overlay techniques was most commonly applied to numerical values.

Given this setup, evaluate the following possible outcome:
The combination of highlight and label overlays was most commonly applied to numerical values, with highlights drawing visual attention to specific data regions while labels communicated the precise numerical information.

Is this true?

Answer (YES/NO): NO